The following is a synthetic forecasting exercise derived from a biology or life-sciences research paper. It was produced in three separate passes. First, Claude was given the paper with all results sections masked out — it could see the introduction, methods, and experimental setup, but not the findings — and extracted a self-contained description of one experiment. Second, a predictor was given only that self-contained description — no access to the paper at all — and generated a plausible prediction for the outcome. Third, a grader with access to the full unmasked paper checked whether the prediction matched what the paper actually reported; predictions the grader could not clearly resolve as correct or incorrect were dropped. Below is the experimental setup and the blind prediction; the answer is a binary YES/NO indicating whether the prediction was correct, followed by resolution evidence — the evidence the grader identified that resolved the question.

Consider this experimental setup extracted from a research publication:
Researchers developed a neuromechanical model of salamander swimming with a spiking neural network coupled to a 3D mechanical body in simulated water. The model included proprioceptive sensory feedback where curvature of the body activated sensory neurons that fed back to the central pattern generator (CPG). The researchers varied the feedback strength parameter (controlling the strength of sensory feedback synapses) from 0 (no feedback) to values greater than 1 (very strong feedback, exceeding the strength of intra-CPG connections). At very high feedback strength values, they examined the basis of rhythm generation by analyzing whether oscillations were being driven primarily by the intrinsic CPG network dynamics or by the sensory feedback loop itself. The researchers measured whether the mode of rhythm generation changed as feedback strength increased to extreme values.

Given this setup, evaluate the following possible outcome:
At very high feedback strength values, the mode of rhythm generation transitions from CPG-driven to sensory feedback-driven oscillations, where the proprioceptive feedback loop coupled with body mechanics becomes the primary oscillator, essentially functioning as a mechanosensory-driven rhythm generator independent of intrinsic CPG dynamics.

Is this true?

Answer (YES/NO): YES